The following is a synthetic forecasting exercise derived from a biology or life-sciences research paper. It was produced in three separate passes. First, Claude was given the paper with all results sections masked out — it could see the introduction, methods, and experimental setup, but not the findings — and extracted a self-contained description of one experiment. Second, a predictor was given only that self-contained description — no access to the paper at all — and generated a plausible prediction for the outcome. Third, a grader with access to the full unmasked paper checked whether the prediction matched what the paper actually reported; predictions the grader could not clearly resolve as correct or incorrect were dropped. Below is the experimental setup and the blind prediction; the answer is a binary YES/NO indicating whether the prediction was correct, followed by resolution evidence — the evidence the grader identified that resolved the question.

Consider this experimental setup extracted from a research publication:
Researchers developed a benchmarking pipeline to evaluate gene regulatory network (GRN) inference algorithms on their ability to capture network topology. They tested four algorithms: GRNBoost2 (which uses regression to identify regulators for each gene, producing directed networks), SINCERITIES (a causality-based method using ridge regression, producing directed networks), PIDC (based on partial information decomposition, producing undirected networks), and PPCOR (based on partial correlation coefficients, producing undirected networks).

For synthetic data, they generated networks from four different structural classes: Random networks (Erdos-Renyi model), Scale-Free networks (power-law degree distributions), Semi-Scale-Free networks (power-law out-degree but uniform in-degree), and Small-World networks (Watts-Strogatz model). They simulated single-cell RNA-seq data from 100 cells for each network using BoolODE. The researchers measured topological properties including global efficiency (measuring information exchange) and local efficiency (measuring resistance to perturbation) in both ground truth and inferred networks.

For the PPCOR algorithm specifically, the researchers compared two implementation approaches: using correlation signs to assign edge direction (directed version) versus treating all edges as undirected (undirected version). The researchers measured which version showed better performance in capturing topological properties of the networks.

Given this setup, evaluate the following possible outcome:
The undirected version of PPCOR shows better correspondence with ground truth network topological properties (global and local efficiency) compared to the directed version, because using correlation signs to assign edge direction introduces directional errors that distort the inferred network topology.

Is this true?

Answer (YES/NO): YES